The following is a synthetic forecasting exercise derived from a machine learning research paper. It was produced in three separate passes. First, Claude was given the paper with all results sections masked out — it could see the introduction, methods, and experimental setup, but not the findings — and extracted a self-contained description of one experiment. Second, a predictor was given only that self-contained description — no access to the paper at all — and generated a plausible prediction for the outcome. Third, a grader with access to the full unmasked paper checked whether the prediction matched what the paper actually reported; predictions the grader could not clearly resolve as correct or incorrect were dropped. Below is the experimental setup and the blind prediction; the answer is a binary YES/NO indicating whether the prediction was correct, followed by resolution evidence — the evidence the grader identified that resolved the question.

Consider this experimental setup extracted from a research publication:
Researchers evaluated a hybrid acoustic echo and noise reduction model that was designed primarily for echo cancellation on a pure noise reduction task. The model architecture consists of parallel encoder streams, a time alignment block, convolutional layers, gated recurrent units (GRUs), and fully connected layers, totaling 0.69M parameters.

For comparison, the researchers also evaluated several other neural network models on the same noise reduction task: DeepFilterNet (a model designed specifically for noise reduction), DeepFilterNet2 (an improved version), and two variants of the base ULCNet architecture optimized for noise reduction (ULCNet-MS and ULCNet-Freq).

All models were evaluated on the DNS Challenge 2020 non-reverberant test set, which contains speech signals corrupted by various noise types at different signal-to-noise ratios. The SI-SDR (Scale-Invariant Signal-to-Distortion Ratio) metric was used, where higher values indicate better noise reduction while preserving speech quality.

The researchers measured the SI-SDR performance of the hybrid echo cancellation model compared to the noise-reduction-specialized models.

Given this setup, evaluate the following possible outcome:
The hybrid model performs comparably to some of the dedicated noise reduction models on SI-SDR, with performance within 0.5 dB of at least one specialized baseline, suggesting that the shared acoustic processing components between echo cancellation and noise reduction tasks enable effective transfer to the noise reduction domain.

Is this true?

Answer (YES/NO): YES